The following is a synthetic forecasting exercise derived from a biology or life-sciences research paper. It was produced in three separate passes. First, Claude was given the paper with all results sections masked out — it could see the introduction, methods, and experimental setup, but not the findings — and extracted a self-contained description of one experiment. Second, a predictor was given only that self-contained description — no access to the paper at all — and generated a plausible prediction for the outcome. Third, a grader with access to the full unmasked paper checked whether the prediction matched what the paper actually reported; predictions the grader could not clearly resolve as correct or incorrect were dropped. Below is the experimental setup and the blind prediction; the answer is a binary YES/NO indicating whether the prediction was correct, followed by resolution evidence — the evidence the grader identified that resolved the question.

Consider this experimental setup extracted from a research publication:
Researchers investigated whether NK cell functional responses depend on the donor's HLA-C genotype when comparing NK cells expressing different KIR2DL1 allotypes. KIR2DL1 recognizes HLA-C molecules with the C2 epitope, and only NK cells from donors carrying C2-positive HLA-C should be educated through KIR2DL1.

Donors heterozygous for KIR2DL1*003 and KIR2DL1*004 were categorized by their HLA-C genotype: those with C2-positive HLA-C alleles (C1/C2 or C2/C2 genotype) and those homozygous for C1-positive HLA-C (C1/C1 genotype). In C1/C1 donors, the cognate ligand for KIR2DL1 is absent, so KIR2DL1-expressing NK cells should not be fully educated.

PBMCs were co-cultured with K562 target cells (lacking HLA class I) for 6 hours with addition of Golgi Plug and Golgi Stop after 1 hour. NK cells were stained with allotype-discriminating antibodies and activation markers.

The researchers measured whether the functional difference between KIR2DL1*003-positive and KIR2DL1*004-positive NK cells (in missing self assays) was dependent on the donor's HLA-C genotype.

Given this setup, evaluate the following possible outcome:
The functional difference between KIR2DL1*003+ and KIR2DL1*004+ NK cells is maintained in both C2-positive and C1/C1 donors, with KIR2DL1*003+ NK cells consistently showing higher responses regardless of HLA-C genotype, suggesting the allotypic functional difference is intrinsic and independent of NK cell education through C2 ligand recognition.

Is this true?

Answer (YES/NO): NO